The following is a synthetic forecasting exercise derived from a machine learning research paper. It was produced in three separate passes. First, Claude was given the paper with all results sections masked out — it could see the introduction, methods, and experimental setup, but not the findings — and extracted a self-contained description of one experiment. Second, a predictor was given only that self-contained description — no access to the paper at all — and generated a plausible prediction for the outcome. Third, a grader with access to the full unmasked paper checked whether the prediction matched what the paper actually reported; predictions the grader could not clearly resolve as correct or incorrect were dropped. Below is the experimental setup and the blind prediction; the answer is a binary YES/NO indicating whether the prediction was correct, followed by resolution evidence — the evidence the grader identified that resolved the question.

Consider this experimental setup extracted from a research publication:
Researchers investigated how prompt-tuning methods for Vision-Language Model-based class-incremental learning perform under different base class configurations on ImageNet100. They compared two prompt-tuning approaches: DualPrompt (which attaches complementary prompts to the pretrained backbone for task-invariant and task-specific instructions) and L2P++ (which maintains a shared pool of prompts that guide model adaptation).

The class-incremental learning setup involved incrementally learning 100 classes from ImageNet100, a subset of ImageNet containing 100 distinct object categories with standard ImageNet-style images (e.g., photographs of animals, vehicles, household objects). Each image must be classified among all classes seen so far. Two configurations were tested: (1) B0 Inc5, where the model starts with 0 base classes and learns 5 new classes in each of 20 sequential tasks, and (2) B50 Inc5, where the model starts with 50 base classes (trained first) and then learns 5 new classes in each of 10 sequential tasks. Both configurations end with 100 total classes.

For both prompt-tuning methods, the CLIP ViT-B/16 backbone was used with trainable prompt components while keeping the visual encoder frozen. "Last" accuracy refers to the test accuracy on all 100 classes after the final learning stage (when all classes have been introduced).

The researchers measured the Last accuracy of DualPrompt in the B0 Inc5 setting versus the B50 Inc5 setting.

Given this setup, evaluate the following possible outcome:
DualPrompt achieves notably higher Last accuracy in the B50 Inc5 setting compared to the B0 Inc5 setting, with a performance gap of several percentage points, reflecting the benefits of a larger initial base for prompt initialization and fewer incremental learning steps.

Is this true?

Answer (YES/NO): NO